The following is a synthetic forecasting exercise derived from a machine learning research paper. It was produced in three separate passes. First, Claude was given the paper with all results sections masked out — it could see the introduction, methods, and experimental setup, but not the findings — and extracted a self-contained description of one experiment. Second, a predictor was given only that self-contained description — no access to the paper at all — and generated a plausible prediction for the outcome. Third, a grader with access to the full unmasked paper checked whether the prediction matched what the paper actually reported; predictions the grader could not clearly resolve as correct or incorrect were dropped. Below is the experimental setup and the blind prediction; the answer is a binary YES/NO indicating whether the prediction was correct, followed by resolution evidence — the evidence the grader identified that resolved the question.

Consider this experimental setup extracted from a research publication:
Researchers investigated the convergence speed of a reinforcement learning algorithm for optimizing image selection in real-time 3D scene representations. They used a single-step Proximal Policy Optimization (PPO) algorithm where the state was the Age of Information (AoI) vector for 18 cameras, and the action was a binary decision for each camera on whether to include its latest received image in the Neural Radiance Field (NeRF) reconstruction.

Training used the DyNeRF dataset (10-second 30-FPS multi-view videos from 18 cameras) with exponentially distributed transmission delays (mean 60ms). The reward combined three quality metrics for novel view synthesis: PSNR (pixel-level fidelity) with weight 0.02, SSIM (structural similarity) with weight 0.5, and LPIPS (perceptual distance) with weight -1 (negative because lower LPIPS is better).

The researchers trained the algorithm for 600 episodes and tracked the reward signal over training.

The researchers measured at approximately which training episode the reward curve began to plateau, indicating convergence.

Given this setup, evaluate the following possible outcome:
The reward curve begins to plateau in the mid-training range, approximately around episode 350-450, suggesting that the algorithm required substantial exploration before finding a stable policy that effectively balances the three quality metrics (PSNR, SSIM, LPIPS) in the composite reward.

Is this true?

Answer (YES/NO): YES